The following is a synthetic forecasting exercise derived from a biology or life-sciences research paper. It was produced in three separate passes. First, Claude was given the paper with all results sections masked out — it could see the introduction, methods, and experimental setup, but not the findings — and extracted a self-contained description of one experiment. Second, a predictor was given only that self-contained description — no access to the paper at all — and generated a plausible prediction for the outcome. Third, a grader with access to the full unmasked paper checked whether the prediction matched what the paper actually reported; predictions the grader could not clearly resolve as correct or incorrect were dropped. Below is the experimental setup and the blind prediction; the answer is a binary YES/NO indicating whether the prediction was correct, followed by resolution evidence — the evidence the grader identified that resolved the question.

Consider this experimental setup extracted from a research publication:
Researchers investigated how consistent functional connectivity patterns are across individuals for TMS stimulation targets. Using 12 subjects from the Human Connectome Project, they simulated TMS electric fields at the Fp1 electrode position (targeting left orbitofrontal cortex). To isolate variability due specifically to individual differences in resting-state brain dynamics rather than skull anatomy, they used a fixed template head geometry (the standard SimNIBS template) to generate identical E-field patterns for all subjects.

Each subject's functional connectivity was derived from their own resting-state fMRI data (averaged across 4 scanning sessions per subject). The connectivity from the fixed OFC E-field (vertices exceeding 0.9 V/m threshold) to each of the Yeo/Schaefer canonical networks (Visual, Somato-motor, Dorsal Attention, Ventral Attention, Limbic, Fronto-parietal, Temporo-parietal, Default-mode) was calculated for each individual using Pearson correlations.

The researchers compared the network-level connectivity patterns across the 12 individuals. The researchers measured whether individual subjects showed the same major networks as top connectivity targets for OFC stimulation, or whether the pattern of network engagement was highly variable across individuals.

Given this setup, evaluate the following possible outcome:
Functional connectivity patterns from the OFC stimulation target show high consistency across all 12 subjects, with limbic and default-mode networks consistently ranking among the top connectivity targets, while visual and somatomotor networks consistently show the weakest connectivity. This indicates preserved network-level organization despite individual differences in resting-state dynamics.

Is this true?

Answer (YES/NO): NO